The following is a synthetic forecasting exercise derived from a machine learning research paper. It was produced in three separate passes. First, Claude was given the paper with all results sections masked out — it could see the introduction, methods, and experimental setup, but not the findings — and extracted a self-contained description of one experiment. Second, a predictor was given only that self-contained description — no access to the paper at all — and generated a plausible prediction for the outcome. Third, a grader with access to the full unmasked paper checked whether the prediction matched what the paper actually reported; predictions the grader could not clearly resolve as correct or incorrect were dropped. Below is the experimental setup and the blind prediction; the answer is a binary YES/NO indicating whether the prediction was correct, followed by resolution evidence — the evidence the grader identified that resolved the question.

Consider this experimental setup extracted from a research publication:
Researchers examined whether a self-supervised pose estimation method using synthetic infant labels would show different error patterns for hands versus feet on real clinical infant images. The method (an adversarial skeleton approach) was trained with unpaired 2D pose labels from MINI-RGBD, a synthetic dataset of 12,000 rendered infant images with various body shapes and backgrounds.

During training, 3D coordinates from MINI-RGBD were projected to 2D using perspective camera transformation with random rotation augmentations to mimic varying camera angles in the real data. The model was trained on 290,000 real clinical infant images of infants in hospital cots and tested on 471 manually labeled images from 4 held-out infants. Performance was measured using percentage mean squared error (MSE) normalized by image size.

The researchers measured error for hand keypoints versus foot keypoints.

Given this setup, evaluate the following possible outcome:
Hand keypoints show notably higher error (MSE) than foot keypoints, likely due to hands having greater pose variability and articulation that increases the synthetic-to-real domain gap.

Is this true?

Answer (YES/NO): NO